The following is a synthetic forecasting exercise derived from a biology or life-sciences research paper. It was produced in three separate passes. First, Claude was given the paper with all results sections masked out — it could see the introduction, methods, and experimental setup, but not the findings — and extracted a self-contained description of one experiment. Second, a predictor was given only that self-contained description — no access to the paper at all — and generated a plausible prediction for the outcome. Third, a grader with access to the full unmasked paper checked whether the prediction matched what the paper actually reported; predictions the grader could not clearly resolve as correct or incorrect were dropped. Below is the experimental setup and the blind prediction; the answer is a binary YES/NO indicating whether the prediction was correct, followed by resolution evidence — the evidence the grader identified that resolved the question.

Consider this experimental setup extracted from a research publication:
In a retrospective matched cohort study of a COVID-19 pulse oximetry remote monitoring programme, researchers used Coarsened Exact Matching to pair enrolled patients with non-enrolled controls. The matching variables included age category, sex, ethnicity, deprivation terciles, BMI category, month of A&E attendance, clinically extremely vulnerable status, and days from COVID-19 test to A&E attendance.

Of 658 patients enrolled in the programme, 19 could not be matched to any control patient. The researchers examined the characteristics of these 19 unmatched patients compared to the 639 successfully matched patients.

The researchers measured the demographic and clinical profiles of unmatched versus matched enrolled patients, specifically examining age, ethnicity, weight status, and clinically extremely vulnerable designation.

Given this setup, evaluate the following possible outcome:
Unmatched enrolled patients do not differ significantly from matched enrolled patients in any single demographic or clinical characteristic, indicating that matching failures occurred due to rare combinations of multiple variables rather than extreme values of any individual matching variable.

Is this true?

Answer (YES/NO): NO